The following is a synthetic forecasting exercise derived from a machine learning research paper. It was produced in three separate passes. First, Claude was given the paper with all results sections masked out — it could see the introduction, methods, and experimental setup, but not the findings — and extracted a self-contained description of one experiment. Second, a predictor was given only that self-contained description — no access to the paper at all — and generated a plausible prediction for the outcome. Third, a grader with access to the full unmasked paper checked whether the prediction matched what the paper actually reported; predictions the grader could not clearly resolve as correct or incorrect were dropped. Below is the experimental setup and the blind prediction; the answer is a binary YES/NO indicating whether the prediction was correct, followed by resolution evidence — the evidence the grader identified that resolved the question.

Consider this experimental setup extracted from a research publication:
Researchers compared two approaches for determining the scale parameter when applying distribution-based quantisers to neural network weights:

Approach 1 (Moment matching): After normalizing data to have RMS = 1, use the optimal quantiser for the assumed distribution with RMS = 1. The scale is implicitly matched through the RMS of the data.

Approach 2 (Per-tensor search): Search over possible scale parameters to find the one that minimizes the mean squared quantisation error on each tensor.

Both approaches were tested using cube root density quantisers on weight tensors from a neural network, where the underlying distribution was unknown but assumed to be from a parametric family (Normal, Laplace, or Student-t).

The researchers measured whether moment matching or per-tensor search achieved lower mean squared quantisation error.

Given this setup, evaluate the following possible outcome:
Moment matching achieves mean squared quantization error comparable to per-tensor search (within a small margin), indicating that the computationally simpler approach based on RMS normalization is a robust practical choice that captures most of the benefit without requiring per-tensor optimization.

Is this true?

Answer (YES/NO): NO